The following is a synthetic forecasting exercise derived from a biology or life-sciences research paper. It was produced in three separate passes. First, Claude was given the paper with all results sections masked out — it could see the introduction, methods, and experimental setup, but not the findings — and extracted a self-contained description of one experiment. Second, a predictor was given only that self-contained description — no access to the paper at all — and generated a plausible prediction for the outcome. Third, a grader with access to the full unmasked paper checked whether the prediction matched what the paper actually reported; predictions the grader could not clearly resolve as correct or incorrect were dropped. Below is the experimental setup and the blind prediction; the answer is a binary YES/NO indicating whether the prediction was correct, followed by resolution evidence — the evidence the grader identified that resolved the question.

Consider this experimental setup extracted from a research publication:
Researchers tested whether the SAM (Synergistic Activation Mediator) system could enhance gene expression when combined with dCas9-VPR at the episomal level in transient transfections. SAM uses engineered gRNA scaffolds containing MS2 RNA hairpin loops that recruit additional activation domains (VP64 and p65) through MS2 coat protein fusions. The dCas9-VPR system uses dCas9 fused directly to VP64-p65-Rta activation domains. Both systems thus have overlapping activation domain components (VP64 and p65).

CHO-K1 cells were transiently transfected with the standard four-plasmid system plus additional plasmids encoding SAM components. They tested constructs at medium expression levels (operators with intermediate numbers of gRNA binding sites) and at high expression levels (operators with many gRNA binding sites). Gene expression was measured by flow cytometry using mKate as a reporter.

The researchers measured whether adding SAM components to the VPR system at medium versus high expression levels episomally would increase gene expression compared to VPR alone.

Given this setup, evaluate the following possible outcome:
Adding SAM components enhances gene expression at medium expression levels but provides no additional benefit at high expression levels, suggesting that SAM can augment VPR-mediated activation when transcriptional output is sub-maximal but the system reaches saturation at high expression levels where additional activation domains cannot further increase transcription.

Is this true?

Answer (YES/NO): NO